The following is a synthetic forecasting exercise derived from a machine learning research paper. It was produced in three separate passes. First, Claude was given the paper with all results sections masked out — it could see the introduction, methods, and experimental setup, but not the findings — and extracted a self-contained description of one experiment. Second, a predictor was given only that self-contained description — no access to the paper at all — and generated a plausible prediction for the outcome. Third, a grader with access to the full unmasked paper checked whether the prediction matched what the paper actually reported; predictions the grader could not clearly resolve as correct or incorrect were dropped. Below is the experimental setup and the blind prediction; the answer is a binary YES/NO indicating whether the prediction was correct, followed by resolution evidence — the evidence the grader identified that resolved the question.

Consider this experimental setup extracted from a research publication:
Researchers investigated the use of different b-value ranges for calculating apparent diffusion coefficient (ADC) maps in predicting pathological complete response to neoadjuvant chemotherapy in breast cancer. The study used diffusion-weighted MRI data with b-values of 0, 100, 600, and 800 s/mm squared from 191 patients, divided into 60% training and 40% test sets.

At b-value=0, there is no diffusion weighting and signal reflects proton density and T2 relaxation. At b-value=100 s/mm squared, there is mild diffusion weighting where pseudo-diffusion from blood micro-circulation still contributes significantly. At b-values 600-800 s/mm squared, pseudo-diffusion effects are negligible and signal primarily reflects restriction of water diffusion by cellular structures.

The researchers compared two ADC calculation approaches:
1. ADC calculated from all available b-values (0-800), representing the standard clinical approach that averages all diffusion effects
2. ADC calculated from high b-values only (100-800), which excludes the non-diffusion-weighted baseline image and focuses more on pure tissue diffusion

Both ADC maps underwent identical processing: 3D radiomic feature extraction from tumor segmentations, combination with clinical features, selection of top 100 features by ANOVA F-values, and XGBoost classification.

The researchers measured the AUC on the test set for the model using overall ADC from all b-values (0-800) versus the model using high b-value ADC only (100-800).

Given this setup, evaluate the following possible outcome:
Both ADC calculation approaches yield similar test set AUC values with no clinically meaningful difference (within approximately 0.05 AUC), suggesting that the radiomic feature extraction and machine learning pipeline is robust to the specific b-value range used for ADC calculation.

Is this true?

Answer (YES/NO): NO